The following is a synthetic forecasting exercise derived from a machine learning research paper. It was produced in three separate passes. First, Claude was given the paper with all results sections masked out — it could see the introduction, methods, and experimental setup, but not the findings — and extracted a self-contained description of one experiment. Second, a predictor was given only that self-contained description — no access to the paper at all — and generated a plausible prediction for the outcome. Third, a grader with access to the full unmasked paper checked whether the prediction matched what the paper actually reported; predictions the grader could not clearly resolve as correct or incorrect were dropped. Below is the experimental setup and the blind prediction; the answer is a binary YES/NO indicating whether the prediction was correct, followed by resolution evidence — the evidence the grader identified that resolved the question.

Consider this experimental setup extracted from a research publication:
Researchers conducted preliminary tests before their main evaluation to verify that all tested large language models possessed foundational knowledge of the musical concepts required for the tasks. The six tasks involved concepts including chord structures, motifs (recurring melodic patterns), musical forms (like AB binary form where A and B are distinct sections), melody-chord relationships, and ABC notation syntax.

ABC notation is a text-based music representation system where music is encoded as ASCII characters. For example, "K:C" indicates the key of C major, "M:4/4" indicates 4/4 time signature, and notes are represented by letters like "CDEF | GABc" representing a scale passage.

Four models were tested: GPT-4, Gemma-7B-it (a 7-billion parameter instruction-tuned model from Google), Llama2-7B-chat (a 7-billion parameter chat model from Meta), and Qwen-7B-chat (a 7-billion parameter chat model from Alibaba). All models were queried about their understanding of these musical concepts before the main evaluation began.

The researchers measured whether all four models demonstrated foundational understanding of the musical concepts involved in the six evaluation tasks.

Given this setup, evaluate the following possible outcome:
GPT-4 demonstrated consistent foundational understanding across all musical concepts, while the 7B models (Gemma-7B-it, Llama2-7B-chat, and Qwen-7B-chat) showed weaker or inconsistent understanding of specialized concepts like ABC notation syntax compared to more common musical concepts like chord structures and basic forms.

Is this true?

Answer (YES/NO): NO